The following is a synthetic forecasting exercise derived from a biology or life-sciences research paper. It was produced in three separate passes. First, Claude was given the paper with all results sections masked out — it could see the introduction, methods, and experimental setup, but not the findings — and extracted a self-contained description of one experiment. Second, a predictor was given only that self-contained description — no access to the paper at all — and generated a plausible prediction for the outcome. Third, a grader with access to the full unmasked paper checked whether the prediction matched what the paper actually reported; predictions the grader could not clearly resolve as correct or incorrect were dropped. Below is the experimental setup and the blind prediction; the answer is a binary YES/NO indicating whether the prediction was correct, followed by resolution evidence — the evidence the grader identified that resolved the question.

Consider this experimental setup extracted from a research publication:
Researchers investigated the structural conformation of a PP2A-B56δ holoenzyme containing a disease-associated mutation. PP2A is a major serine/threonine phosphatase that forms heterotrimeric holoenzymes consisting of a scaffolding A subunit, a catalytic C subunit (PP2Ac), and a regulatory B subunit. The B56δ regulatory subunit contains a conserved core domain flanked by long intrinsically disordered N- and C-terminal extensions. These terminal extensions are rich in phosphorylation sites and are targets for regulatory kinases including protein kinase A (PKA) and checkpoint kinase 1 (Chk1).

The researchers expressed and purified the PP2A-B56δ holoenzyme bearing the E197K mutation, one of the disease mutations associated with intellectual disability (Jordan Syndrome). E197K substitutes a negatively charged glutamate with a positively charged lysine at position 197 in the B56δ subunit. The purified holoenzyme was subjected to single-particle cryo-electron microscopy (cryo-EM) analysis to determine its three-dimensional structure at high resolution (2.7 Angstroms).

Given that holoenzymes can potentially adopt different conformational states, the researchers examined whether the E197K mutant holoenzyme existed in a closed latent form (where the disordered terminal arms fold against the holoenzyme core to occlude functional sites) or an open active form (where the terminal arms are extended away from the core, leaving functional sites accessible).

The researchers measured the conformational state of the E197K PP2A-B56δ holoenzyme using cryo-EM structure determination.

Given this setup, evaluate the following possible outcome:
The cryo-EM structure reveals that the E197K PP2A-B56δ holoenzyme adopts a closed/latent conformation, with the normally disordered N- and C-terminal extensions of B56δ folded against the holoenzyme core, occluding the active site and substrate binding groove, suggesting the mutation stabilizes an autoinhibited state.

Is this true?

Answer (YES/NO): YES